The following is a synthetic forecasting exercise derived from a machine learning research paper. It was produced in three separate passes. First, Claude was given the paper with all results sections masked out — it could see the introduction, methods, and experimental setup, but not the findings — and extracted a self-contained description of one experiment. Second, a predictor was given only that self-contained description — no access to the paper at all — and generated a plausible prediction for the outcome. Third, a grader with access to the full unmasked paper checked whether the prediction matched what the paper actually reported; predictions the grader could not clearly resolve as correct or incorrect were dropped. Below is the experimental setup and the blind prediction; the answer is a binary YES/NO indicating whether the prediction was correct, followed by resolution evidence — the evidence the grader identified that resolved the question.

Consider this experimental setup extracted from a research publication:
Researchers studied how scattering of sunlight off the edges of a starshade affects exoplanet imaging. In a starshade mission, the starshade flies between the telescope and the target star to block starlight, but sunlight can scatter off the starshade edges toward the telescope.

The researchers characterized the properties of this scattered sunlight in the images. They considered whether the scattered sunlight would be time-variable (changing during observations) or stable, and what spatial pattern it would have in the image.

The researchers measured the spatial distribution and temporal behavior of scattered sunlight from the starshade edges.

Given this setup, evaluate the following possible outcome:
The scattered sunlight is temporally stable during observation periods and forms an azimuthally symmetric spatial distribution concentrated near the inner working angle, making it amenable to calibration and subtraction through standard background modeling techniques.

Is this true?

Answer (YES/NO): NO